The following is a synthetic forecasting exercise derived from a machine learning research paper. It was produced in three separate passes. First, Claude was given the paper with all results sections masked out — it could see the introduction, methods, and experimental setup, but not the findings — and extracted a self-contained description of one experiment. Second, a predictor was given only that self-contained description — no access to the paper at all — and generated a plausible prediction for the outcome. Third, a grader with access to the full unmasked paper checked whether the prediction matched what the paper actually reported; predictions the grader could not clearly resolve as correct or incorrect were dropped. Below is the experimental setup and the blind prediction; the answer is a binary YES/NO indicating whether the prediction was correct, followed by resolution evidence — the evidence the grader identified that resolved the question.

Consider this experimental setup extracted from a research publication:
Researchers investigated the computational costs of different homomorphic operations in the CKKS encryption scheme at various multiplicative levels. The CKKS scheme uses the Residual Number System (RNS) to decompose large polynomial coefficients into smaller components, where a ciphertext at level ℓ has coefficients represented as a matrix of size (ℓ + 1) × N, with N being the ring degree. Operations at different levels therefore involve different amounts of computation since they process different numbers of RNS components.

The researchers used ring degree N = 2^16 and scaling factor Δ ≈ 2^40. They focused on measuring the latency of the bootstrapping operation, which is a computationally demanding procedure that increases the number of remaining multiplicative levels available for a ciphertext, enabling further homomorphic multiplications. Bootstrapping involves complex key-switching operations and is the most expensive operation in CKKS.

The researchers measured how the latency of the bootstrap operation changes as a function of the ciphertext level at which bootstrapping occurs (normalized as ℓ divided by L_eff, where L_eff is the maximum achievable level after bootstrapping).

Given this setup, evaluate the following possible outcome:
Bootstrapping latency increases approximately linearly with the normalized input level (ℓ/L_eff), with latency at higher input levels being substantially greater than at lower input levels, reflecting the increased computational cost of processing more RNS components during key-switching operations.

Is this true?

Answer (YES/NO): NO